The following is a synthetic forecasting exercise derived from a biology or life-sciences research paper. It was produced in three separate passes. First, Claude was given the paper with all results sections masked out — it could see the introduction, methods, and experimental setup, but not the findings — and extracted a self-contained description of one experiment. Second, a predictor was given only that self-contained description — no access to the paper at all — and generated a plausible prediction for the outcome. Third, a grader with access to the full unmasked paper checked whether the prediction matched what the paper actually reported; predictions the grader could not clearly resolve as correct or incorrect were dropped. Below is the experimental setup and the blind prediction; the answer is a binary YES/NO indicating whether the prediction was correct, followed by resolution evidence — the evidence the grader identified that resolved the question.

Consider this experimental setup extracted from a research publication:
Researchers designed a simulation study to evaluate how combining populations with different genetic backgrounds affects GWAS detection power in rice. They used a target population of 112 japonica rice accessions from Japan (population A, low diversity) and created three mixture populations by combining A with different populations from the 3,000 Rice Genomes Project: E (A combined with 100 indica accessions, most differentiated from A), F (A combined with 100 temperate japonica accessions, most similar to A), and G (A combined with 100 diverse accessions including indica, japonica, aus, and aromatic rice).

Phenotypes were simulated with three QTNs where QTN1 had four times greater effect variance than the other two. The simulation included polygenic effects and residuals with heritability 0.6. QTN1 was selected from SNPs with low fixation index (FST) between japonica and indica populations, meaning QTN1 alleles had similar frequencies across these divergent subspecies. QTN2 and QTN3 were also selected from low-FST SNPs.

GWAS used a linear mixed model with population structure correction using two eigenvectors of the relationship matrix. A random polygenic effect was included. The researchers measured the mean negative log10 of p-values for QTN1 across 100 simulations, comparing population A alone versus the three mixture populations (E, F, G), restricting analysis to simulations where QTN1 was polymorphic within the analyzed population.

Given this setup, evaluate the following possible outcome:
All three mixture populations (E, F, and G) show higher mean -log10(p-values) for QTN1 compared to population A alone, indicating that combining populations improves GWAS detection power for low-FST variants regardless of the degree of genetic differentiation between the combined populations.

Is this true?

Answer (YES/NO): YES